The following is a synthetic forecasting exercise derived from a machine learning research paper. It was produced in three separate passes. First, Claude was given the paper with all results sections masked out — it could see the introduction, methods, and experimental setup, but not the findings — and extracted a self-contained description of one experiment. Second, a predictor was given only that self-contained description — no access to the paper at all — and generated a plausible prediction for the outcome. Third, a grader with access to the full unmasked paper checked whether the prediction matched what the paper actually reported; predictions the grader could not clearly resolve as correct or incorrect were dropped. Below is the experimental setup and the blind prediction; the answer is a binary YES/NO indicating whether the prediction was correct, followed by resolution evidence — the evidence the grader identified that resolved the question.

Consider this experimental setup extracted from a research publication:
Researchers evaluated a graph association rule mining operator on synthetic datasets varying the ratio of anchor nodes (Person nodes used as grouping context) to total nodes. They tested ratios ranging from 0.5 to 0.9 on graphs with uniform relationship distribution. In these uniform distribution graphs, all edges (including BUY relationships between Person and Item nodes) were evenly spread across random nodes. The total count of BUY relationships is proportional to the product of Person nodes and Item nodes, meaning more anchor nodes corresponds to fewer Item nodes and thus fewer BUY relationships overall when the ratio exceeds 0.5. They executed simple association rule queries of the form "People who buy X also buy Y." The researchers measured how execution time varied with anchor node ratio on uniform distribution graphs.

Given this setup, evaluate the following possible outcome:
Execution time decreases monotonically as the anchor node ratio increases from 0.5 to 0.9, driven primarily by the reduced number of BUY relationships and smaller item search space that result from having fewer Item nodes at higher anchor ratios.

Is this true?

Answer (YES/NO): YES